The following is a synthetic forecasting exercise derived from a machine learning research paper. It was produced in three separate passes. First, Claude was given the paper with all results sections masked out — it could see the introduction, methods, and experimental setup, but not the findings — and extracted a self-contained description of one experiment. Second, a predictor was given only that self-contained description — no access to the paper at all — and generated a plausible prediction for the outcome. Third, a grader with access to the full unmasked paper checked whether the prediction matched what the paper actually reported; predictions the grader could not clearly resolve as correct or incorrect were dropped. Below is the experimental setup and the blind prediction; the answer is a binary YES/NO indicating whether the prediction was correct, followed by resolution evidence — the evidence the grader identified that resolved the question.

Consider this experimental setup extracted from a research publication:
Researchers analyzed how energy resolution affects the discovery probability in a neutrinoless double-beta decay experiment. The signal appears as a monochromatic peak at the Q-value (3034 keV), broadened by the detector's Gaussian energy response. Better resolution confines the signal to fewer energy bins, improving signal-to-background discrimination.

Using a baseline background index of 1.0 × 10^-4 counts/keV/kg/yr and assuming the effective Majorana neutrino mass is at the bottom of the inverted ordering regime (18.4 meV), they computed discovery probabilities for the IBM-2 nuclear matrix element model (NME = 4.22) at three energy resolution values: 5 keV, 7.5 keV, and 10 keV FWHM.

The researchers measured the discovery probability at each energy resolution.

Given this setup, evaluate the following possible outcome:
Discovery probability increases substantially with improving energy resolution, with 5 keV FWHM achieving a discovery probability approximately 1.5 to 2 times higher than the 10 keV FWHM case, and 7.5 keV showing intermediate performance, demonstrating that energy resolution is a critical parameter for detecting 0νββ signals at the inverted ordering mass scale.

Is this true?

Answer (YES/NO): YES